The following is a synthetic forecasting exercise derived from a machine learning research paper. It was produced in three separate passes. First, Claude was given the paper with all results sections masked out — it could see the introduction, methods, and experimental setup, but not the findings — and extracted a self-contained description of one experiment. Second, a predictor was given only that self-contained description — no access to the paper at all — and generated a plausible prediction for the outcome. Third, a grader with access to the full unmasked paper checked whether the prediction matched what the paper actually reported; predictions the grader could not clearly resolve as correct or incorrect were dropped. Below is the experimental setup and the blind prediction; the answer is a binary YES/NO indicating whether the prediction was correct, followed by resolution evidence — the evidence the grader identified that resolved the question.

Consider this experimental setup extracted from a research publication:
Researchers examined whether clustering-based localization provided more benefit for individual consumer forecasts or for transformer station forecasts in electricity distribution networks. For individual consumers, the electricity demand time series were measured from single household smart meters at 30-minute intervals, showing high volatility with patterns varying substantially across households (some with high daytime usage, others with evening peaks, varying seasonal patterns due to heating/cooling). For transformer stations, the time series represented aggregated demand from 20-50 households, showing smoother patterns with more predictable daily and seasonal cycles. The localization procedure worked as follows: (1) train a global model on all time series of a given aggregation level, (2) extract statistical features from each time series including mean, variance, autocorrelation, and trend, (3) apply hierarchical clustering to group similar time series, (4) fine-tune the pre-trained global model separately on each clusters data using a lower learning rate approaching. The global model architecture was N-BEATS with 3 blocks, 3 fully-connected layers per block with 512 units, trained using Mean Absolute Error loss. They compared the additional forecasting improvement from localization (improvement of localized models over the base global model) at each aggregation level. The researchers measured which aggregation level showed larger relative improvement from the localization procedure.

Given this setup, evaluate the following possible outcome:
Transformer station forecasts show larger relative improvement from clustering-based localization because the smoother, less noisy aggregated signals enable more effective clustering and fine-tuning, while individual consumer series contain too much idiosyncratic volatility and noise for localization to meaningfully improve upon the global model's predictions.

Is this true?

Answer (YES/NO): NO